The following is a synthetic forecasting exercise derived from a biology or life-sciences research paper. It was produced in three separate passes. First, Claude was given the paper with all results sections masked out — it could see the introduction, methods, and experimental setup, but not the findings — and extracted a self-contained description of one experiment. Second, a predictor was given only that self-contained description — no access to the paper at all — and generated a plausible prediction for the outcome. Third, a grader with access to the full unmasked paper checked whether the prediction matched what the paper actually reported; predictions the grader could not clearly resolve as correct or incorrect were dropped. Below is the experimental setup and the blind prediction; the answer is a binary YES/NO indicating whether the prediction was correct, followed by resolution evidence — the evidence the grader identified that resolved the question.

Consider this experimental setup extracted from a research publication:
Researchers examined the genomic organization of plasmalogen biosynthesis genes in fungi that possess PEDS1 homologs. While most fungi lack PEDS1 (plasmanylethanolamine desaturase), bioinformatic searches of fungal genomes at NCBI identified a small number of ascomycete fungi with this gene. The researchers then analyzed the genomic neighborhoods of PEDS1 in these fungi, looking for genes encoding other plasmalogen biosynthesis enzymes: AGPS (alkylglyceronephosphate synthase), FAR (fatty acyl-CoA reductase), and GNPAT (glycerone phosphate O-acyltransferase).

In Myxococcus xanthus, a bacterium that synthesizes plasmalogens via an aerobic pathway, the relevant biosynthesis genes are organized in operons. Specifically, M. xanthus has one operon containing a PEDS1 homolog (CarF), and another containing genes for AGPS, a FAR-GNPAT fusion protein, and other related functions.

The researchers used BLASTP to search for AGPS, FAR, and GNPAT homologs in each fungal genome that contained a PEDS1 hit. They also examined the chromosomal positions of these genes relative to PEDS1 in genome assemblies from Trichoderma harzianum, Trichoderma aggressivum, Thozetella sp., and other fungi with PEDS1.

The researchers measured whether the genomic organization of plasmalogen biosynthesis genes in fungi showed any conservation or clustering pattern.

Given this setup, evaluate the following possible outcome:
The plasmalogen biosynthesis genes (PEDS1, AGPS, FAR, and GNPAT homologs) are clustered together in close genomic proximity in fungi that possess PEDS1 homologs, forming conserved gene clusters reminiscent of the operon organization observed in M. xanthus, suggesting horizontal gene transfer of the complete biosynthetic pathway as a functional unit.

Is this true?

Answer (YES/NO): NO